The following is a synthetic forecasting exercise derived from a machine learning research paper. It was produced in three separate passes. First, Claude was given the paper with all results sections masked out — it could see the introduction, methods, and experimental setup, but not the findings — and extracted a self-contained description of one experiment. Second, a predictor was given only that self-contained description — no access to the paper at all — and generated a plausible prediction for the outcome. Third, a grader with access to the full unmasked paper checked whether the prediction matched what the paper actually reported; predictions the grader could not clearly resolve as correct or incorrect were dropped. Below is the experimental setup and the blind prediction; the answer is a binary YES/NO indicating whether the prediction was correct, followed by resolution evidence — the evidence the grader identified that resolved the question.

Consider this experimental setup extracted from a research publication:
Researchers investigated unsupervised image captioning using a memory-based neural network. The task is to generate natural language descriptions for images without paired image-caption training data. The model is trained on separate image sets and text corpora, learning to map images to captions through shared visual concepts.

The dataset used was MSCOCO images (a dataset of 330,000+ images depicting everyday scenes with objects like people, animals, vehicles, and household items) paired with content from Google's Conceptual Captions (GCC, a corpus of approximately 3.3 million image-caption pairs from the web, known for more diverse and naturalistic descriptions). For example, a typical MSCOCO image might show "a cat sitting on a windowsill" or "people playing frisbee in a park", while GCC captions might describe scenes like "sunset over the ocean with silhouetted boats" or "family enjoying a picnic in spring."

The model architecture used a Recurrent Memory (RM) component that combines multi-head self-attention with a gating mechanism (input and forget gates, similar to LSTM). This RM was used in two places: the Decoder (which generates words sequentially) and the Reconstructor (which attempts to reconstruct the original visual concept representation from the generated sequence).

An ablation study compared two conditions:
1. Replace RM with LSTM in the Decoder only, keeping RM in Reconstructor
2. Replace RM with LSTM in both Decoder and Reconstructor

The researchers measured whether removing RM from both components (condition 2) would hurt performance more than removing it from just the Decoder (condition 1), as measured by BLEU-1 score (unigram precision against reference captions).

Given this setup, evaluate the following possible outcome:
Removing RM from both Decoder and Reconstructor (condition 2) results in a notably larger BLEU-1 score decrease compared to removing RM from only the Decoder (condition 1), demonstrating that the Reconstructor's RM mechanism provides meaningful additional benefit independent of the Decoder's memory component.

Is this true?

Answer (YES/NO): NO